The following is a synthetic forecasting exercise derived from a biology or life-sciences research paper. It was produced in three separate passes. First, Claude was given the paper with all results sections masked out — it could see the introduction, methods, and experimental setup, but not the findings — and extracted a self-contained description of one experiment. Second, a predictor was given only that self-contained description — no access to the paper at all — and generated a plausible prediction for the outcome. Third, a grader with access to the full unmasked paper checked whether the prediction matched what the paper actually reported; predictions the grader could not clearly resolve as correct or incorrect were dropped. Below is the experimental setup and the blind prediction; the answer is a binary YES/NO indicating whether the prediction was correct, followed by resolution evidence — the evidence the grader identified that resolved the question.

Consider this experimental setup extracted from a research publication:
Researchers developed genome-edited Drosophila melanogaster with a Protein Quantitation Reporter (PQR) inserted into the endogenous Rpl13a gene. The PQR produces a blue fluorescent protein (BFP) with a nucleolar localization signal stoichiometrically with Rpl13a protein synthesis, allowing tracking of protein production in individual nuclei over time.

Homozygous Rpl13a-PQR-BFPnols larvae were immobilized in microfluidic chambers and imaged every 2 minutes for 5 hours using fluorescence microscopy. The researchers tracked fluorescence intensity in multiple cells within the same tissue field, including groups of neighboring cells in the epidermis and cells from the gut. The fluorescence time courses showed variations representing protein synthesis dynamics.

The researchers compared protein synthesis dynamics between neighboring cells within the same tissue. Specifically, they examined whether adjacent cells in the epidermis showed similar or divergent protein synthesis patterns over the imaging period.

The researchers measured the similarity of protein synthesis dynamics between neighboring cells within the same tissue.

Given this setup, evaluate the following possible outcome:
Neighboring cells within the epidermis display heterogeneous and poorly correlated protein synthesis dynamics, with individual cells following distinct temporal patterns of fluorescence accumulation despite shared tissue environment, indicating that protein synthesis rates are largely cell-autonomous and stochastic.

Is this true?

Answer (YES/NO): NO